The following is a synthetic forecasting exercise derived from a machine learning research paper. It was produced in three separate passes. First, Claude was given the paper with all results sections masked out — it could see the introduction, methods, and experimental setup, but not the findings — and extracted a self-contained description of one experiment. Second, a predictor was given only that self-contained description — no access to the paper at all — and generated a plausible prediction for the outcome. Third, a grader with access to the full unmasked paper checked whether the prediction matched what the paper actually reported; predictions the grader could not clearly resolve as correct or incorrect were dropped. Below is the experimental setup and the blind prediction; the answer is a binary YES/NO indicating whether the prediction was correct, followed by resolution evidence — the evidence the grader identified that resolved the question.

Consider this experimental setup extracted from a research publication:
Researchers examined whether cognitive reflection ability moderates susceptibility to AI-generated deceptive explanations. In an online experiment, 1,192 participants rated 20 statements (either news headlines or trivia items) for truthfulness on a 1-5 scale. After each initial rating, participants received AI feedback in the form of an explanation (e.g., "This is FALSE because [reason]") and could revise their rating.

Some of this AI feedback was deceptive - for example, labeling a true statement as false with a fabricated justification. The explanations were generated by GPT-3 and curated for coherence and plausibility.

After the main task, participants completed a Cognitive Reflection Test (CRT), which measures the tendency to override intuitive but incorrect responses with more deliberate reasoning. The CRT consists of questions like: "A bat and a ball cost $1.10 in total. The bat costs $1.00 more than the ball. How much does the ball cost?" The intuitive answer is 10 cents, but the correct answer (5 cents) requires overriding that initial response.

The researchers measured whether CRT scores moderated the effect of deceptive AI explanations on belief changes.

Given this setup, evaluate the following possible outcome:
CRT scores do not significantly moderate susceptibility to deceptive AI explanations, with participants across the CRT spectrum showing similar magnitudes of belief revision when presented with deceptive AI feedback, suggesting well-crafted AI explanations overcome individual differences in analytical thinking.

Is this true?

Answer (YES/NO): YES